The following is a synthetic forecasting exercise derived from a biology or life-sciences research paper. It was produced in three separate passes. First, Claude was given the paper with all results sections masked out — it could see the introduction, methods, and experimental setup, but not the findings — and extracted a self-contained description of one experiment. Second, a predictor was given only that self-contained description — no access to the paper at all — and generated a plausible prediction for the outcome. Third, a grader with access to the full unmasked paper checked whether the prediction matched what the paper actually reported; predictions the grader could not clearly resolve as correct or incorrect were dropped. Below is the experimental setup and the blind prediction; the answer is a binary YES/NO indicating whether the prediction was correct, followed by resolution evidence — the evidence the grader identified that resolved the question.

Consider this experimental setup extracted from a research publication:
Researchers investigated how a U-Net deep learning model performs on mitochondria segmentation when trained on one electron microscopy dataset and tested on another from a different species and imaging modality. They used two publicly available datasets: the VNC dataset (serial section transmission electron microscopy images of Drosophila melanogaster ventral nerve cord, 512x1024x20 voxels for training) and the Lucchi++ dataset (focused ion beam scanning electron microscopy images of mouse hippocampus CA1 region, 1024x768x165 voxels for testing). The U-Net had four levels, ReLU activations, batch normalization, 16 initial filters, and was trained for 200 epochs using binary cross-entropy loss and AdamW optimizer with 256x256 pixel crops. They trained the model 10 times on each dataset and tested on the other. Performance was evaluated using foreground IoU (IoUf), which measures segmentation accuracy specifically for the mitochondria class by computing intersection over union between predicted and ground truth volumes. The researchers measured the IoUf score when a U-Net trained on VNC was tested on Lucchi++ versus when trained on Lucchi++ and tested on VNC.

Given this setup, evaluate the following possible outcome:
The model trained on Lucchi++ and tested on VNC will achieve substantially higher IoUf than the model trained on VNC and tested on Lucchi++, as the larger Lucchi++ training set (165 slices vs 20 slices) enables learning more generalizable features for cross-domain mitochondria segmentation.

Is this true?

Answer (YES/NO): NO